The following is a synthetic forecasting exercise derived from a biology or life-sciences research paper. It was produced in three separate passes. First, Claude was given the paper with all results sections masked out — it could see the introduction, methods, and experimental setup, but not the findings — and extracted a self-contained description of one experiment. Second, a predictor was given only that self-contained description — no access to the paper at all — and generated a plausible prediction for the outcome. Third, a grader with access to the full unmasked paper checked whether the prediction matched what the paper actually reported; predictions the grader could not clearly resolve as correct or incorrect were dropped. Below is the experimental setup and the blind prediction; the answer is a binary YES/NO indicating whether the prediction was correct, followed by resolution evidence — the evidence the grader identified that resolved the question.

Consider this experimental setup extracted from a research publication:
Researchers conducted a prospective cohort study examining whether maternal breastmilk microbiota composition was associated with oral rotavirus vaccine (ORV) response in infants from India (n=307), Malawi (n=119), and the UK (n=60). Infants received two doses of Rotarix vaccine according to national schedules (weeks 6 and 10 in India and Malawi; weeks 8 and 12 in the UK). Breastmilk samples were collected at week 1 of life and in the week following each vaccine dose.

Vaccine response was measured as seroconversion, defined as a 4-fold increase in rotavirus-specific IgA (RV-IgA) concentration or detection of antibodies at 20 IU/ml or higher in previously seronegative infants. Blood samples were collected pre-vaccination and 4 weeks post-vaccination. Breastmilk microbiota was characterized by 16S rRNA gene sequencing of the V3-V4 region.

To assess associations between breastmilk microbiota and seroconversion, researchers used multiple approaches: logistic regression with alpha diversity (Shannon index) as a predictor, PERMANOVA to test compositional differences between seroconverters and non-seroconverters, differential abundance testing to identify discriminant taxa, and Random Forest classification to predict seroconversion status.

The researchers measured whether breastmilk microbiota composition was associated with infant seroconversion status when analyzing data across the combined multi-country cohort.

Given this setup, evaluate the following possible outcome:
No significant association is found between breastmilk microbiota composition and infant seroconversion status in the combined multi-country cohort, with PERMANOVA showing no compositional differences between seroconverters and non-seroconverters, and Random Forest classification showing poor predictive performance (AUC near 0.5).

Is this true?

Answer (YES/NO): YES